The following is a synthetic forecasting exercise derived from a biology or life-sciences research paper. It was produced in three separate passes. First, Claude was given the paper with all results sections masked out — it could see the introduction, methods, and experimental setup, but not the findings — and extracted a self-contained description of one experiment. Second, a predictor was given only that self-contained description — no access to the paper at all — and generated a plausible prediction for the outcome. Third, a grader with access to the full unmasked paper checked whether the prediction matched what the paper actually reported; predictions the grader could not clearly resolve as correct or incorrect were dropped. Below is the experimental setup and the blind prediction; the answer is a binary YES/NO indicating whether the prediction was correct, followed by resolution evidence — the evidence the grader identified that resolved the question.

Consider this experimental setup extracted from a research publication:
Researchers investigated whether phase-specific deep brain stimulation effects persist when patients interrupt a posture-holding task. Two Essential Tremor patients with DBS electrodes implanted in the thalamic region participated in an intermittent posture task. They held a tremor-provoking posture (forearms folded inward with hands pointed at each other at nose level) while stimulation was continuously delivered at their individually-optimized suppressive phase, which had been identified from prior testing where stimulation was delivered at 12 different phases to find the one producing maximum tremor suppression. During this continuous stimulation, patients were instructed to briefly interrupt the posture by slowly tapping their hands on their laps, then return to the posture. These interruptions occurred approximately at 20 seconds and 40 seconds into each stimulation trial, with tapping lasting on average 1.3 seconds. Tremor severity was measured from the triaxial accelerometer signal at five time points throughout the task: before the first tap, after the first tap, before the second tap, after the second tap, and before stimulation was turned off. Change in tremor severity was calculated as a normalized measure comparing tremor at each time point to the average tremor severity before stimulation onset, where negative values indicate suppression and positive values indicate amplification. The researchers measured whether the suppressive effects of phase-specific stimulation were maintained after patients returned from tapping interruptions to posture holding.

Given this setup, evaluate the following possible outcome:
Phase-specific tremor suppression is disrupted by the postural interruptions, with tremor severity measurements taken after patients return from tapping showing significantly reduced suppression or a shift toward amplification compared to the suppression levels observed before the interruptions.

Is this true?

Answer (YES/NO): NO